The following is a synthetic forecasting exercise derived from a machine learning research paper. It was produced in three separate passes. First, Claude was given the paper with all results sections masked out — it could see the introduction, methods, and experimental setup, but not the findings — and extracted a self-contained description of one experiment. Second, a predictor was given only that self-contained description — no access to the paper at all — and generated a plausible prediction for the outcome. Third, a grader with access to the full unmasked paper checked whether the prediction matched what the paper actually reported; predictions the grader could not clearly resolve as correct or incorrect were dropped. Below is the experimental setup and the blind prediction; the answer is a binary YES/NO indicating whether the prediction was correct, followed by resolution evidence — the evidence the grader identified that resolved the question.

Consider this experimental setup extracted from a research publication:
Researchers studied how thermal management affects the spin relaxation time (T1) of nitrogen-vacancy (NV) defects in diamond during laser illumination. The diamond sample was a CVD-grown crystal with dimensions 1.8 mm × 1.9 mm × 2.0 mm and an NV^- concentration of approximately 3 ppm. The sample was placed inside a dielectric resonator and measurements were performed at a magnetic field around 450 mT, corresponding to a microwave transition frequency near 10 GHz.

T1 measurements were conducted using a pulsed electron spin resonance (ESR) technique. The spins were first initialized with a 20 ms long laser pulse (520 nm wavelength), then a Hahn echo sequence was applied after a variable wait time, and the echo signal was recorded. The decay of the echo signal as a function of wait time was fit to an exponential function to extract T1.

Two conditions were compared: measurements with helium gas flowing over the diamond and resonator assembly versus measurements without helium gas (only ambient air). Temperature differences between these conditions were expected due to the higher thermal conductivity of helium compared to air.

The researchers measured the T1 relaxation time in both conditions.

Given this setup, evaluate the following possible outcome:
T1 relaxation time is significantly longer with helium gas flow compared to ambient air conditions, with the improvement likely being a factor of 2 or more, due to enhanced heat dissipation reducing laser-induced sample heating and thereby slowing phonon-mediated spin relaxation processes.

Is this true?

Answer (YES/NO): YES